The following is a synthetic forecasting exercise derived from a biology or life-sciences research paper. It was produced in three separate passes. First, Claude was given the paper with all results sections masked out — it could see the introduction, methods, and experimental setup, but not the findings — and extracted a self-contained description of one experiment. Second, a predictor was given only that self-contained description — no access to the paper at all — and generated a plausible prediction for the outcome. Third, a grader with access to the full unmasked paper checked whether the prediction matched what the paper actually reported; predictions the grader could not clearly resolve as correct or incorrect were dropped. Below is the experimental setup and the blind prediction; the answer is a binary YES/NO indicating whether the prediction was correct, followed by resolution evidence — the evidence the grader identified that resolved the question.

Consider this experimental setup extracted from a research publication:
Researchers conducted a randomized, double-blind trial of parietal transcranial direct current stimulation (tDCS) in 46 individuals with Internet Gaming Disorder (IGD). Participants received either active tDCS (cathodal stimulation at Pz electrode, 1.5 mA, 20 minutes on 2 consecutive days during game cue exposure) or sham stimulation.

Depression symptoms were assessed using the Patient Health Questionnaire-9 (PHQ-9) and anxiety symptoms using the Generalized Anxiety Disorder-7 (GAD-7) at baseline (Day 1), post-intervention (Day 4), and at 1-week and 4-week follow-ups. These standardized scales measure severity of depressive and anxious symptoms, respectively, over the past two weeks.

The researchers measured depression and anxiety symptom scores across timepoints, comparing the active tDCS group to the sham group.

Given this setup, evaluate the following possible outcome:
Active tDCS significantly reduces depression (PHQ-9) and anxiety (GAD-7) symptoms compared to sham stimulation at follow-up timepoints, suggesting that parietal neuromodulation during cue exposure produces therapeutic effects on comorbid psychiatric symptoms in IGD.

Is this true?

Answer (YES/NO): NO